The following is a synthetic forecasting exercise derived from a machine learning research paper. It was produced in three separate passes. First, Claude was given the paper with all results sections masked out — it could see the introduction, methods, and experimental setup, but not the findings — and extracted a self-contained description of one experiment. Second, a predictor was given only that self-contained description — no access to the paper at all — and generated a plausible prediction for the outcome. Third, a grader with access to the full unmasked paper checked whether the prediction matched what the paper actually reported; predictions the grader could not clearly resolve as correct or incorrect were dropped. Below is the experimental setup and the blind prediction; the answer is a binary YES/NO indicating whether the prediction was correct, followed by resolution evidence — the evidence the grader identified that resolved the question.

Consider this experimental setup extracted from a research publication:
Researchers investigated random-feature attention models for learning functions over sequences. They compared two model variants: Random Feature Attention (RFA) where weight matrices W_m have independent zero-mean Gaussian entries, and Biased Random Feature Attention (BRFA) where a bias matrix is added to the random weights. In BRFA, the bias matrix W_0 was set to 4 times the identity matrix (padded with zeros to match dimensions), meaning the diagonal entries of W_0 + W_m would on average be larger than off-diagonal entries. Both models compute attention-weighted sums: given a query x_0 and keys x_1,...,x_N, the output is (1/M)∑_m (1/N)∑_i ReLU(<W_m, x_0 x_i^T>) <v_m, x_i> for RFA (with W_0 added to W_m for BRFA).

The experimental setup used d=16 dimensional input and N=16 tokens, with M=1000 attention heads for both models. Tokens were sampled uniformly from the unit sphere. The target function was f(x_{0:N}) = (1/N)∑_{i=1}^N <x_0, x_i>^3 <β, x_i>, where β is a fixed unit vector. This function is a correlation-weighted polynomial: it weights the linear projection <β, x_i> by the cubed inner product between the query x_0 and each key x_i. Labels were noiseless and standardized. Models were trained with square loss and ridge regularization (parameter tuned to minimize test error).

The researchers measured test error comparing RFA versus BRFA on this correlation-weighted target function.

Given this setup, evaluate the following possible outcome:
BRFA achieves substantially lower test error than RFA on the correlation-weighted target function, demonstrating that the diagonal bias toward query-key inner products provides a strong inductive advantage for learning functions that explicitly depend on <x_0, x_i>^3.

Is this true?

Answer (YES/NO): YES